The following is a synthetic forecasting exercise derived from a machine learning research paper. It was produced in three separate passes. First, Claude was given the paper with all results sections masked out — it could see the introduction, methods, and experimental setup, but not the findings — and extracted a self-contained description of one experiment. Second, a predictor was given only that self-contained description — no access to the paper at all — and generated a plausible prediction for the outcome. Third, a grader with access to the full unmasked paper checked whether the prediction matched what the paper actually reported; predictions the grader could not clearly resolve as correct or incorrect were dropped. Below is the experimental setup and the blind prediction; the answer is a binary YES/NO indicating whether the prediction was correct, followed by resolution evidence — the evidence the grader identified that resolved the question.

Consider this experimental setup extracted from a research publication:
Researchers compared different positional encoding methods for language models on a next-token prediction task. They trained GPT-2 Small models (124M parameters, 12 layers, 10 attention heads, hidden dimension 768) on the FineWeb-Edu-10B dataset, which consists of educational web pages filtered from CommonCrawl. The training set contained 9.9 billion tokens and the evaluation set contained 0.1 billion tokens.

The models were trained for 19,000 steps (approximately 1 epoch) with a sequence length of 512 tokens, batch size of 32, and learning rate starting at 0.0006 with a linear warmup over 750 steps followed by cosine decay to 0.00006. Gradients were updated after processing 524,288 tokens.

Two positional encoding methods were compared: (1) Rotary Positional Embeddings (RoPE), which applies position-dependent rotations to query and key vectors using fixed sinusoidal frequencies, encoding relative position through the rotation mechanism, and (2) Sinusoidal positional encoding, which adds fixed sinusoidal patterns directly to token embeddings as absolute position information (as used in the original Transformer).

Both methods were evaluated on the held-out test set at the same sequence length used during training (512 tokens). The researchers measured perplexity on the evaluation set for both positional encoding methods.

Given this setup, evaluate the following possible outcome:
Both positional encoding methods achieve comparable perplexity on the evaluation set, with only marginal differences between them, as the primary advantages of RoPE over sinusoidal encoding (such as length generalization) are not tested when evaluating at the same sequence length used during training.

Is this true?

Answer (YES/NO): NO